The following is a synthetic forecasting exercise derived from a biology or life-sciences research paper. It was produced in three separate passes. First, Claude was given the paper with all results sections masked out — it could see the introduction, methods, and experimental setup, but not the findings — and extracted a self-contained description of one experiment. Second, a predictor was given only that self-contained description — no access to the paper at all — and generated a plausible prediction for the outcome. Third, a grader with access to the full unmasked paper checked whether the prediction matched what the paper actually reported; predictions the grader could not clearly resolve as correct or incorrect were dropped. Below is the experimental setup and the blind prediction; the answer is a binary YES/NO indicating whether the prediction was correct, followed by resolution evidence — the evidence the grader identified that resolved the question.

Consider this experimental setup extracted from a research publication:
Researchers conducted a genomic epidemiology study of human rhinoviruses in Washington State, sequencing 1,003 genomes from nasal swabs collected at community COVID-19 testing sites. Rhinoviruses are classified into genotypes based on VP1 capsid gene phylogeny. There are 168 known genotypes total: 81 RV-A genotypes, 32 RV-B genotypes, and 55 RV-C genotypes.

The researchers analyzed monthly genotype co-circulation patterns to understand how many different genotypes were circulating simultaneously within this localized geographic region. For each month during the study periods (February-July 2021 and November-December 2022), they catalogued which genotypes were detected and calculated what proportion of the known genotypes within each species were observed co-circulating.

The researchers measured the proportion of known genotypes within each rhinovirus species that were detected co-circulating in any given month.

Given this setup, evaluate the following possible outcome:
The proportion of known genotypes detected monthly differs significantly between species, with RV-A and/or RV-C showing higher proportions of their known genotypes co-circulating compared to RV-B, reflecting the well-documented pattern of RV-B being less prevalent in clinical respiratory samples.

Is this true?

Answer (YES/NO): NO